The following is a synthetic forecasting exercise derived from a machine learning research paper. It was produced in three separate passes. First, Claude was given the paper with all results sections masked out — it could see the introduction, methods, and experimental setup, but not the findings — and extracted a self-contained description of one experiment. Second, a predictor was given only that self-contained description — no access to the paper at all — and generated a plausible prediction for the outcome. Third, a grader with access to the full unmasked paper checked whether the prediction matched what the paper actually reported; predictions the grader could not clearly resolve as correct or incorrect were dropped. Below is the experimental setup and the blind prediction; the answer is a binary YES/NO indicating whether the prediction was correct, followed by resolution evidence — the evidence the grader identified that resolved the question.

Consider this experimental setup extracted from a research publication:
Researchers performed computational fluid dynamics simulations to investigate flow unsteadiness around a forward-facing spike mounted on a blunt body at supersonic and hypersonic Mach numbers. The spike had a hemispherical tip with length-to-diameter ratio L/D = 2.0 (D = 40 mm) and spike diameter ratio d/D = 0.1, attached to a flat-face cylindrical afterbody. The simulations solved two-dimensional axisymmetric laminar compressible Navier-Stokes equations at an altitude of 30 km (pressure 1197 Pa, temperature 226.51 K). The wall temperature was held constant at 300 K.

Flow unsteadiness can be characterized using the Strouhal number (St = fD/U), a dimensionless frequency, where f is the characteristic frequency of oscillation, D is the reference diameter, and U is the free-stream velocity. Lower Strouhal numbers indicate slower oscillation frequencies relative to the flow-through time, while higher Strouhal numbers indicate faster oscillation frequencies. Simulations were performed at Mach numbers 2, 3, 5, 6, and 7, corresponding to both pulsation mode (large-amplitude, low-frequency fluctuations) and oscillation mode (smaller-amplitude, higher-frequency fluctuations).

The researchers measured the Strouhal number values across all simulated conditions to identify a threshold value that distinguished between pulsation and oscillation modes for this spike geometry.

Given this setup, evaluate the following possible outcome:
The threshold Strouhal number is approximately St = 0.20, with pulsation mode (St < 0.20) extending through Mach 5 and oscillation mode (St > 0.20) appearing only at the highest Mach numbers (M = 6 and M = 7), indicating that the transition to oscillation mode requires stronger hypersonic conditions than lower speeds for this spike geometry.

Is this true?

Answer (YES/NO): NO